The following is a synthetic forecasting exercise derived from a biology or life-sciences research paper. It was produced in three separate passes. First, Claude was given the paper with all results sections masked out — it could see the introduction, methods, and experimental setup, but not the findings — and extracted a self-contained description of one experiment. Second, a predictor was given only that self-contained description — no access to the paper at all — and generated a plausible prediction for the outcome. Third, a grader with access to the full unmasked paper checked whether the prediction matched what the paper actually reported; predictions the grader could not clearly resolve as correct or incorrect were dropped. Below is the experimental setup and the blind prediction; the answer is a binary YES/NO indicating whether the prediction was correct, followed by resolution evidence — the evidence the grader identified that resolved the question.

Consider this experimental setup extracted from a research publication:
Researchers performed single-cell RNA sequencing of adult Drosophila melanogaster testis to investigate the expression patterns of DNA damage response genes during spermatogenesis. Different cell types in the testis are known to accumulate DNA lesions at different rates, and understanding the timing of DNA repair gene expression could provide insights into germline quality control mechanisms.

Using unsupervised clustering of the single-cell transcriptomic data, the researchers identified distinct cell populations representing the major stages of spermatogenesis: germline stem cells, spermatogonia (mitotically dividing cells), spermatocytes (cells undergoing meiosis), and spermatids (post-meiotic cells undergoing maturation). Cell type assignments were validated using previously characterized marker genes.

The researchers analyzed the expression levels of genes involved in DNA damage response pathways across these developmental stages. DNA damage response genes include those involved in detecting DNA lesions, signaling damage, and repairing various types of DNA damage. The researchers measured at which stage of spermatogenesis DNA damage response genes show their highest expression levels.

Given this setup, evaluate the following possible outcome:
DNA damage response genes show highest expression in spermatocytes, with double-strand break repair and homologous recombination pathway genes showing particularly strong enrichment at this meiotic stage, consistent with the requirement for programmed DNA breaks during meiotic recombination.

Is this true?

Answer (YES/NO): NO